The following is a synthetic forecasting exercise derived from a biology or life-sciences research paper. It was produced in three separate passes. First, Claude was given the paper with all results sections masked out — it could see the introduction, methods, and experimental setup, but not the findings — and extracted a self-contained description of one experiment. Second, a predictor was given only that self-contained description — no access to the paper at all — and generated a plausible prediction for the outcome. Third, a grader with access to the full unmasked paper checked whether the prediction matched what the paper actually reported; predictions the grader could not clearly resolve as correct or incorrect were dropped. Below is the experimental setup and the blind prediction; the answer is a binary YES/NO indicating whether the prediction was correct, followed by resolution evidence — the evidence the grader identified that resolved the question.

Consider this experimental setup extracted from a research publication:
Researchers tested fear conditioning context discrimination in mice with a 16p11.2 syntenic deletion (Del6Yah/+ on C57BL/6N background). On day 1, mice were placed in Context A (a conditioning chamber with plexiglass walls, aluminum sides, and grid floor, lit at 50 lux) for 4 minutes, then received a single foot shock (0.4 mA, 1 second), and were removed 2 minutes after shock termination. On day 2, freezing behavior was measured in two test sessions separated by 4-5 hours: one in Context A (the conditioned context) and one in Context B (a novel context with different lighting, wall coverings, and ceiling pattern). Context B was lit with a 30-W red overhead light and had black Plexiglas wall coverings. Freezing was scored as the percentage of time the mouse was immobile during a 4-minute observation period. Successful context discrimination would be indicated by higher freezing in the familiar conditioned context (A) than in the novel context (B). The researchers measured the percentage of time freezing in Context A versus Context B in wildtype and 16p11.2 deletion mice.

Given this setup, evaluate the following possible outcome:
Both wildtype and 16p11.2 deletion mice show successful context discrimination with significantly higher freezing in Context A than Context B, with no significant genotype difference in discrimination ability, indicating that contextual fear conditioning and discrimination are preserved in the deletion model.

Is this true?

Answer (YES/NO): YES